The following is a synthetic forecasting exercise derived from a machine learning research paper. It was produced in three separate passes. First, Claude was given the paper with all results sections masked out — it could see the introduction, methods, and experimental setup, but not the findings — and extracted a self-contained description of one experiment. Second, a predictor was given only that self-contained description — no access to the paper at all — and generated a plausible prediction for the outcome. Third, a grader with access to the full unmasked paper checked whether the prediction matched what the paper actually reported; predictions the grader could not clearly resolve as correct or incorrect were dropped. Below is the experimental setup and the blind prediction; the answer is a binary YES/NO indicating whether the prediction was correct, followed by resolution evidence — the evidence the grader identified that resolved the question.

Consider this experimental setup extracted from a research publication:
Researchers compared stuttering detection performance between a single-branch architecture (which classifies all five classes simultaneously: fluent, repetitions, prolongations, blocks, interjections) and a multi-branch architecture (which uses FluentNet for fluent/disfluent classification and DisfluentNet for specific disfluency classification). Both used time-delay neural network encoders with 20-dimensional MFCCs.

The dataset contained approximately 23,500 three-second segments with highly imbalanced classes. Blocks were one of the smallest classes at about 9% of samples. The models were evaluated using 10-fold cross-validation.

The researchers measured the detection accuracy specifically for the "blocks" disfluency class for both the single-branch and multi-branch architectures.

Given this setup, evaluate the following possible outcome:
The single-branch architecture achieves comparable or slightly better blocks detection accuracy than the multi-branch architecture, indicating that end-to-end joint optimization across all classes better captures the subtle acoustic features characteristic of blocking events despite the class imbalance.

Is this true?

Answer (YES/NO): NO